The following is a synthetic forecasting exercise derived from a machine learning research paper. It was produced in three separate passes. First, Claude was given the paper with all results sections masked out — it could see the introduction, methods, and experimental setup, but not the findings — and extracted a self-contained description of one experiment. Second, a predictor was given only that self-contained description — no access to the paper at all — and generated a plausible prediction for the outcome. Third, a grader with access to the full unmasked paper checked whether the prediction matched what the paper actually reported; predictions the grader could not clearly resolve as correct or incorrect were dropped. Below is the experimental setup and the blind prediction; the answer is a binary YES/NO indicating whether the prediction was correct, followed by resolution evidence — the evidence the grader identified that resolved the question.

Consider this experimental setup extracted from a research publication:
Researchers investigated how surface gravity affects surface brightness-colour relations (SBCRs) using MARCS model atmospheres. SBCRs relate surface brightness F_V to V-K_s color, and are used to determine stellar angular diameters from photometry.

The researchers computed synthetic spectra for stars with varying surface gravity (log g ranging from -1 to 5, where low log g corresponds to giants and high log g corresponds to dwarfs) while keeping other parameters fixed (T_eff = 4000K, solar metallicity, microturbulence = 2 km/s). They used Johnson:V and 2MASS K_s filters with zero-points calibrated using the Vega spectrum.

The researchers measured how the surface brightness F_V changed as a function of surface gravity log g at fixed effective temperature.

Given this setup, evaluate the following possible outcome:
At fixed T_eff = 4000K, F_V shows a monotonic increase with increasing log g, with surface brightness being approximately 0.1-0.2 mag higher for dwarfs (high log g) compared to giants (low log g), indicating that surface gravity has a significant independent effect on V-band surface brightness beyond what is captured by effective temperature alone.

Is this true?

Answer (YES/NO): NO